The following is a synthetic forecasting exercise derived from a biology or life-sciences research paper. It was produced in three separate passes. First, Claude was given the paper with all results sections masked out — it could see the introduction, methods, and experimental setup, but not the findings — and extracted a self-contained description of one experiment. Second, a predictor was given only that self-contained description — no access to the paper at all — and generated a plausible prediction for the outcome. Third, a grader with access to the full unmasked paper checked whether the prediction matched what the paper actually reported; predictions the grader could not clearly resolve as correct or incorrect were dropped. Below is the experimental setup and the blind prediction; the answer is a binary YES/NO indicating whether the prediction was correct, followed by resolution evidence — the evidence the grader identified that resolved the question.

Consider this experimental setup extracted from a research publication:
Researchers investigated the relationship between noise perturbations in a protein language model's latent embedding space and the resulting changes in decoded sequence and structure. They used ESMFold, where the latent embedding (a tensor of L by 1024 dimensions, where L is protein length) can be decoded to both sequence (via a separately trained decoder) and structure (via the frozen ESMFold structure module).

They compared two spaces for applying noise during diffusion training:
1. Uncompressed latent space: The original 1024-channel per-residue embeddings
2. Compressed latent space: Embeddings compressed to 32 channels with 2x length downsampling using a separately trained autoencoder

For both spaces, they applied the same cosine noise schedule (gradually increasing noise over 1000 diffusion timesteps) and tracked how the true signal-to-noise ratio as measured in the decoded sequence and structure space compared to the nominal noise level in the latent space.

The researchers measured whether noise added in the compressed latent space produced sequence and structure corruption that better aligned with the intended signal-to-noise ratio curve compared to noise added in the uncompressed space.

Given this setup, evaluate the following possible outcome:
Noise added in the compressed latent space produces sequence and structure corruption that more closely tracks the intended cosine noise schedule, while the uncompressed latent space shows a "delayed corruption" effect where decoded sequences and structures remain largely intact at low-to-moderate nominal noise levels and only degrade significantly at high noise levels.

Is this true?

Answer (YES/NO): YES